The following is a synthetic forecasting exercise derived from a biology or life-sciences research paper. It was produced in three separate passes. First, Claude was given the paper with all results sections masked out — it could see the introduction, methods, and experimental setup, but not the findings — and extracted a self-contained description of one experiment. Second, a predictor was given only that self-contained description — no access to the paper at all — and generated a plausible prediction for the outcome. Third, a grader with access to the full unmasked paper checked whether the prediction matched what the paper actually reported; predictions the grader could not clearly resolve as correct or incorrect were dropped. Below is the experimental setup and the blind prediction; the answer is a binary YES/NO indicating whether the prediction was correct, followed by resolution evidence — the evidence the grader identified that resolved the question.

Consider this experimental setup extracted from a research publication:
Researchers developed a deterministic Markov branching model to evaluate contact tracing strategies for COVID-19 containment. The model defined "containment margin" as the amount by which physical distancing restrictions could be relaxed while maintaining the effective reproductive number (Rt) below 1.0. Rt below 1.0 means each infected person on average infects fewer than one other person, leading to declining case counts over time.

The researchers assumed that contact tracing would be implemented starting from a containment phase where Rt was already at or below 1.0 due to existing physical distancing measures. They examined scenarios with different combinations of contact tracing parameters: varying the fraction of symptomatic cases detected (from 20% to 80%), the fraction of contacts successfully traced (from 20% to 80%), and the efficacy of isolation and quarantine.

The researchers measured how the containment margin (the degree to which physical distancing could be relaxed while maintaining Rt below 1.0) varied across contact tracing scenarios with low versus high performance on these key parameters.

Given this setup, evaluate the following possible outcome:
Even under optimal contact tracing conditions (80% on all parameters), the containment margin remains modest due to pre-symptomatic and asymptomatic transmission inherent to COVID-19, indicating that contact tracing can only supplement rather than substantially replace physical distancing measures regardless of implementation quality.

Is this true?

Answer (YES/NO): NO